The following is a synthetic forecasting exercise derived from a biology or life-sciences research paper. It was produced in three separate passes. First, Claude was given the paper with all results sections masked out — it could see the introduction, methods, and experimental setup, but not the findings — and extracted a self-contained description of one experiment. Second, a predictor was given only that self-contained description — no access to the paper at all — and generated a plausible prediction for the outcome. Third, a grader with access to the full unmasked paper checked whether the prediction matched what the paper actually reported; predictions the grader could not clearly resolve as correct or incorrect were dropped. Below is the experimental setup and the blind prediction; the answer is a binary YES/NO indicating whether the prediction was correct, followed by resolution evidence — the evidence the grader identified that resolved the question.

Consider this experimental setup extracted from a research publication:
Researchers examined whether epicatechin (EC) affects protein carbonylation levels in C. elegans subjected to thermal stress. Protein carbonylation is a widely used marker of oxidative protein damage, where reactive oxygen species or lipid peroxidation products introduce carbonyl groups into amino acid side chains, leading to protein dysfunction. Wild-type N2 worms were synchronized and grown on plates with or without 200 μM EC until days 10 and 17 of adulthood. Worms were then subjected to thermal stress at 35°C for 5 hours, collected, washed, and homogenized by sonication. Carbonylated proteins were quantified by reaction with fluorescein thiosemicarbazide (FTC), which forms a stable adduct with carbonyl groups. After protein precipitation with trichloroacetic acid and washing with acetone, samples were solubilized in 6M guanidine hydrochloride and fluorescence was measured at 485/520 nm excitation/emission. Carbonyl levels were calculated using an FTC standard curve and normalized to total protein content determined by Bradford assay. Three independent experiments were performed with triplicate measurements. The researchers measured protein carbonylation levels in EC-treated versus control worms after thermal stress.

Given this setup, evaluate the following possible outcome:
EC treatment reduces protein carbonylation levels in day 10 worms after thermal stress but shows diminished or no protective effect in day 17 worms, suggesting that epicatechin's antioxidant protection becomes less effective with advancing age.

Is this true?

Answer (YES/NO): NO